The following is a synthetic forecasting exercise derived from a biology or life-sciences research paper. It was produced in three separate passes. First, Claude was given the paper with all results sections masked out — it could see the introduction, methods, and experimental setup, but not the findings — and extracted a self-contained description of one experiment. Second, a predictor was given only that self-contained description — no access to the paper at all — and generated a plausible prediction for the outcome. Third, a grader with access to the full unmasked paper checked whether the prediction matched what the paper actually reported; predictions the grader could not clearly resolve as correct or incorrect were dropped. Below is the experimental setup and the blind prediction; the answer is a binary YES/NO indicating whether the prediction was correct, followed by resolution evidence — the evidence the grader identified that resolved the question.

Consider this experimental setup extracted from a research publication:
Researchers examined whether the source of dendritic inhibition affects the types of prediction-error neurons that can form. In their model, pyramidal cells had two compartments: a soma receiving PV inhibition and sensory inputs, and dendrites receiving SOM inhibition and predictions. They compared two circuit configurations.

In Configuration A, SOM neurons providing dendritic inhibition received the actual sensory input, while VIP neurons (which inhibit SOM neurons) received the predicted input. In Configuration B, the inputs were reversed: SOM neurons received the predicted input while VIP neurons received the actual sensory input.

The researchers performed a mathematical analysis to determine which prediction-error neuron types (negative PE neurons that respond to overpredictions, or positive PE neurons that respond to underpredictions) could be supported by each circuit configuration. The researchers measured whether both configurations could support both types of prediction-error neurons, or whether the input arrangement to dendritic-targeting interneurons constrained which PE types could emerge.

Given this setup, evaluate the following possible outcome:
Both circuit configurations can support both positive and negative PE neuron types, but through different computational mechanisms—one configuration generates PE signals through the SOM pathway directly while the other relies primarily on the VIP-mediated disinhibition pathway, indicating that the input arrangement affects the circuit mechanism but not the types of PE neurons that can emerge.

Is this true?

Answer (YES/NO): NO